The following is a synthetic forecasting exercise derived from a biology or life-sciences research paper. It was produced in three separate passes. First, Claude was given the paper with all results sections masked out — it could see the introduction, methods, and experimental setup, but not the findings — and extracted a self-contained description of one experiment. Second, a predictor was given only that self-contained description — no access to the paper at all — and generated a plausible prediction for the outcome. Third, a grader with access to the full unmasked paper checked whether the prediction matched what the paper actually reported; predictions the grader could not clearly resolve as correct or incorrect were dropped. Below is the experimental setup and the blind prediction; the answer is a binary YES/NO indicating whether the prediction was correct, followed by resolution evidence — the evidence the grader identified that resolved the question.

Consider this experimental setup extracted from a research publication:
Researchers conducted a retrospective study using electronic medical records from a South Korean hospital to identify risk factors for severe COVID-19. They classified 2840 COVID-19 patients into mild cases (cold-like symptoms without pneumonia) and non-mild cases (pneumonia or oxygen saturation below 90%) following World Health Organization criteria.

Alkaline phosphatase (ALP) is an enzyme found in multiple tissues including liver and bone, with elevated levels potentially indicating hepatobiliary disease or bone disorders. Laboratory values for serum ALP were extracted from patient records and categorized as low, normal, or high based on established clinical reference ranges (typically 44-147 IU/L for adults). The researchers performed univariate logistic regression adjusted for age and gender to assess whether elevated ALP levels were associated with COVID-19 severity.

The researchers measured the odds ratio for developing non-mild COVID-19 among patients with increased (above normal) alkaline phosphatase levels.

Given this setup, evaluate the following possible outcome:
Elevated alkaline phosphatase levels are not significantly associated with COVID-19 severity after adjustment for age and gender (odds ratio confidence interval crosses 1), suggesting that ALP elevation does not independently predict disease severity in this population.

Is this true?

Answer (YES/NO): NO